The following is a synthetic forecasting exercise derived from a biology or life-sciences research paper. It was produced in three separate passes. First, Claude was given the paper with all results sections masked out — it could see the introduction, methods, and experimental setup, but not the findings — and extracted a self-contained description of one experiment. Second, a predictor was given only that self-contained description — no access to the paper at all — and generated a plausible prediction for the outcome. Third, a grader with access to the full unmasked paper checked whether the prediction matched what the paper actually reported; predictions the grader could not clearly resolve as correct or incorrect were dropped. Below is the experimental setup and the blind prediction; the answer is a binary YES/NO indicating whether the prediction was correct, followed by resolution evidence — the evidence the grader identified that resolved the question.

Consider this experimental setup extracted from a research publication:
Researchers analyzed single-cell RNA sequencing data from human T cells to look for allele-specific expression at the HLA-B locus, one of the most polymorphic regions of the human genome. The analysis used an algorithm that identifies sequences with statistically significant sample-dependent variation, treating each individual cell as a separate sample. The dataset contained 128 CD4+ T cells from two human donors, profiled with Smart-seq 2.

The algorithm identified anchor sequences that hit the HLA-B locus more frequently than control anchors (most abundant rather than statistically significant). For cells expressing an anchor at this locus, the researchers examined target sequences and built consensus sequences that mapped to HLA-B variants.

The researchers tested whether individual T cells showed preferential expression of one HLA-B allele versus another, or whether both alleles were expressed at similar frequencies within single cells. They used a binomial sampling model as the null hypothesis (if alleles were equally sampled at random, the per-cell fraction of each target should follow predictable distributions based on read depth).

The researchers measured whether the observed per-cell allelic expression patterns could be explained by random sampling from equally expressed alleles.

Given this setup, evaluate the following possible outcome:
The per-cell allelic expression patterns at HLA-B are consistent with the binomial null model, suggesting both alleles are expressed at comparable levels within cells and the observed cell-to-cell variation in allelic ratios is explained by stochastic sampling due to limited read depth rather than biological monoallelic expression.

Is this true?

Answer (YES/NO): NO